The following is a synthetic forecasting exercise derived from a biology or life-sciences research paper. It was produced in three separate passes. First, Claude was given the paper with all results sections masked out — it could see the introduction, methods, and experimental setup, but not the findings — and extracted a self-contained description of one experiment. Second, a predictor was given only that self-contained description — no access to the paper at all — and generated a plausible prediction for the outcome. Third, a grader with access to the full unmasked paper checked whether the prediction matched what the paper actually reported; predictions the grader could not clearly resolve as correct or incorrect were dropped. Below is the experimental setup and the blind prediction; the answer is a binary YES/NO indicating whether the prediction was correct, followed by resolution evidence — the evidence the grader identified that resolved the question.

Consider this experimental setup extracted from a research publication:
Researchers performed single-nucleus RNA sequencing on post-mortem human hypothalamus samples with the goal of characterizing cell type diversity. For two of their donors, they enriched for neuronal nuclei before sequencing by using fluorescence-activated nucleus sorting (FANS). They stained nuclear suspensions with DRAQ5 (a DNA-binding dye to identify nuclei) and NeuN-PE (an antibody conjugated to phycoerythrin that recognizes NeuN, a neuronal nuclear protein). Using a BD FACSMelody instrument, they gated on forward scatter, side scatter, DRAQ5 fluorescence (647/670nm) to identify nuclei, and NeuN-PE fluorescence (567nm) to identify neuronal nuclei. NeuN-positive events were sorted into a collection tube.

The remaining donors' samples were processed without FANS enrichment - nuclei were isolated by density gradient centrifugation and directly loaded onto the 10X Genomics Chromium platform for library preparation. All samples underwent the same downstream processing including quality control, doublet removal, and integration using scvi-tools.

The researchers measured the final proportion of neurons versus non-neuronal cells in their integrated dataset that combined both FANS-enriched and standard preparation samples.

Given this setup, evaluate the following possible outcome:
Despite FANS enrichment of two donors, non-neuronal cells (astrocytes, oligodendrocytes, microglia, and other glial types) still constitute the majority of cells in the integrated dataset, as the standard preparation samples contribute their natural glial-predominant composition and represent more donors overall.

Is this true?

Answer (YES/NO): YES